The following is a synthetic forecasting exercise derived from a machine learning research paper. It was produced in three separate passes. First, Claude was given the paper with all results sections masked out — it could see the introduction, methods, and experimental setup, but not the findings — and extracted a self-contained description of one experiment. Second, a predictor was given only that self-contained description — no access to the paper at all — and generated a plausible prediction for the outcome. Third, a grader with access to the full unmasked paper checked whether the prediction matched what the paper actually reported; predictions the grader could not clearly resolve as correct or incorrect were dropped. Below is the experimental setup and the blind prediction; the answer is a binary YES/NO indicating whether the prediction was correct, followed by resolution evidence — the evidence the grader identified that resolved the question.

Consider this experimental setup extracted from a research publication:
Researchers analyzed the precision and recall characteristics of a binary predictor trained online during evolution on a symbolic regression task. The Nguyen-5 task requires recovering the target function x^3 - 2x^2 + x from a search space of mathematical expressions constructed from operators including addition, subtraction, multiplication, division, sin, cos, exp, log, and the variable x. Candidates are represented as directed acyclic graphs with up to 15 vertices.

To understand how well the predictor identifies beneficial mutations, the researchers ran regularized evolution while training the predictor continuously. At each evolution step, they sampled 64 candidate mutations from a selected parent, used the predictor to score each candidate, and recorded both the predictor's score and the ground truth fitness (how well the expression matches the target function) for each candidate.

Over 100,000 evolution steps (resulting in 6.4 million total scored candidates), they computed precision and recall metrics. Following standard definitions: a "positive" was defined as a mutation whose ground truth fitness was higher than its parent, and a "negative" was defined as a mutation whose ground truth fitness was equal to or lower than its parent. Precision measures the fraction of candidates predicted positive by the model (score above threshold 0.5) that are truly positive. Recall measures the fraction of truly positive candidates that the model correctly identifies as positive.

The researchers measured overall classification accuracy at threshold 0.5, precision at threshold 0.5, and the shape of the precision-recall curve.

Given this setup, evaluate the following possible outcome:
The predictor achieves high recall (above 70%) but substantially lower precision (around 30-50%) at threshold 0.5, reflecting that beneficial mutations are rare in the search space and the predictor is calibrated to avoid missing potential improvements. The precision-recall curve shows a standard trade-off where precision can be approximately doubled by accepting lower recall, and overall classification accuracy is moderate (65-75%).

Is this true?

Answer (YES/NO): NO